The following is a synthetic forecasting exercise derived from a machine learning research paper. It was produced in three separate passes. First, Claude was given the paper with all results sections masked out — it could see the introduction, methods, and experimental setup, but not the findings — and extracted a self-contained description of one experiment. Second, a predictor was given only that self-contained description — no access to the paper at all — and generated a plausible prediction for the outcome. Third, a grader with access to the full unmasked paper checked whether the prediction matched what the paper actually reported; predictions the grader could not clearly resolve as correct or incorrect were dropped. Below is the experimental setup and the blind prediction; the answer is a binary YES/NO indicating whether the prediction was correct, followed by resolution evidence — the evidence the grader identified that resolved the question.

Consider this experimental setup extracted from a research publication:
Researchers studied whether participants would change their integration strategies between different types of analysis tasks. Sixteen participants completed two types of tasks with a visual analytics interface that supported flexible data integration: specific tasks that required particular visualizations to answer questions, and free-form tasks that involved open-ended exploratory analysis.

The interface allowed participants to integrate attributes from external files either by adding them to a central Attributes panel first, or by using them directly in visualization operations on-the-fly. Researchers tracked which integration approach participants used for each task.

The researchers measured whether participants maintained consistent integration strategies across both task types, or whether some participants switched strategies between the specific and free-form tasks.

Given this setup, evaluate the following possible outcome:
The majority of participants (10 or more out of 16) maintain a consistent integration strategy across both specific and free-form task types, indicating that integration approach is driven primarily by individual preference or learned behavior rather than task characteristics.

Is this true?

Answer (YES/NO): YES